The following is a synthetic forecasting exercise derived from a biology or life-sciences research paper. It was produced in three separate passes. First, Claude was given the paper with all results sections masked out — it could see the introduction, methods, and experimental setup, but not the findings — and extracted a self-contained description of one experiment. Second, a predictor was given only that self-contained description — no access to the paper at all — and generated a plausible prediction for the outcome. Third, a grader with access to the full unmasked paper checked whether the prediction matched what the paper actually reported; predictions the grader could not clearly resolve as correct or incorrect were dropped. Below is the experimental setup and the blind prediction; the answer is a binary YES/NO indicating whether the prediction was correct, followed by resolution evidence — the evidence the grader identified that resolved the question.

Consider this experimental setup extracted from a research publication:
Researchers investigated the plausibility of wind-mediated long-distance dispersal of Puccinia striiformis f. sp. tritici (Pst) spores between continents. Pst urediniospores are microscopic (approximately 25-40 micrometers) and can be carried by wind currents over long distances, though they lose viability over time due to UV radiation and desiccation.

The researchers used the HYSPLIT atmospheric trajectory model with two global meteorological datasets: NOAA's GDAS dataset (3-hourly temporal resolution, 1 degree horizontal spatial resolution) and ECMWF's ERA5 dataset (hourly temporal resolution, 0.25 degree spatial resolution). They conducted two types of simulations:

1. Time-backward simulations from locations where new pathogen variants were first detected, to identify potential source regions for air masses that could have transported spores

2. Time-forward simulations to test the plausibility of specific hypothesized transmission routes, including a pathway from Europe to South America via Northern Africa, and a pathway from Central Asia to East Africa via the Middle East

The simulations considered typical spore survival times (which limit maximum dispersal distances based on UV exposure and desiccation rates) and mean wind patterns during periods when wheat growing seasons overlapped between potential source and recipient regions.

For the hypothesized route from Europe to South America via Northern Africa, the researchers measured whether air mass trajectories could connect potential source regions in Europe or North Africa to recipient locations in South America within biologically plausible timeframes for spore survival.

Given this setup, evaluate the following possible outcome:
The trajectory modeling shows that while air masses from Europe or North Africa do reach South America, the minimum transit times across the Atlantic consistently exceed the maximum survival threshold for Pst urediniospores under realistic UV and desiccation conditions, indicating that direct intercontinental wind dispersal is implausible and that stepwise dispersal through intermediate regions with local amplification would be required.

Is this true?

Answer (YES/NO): NO